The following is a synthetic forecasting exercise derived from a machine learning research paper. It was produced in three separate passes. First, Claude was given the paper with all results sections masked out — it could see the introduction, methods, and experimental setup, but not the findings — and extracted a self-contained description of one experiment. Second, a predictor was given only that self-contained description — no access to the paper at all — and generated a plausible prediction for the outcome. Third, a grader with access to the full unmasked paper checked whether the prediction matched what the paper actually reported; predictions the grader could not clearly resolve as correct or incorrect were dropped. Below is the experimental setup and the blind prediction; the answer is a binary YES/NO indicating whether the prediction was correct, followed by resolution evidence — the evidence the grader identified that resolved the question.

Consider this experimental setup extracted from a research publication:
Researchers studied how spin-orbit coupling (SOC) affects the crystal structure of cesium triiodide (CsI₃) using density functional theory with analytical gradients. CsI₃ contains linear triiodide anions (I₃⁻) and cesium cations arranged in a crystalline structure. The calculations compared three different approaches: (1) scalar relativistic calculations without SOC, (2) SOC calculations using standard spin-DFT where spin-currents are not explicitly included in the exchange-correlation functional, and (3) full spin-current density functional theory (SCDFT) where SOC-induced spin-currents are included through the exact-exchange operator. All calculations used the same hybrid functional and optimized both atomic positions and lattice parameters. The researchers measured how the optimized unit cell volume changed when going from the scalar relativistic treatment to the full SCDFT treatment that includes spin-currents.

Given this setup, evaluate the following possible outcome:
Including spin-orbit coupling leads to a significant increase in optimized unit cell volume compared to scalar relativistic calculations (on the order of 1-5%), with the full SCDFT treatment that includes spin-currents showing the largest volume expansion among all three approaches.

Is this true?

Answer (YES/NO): NO